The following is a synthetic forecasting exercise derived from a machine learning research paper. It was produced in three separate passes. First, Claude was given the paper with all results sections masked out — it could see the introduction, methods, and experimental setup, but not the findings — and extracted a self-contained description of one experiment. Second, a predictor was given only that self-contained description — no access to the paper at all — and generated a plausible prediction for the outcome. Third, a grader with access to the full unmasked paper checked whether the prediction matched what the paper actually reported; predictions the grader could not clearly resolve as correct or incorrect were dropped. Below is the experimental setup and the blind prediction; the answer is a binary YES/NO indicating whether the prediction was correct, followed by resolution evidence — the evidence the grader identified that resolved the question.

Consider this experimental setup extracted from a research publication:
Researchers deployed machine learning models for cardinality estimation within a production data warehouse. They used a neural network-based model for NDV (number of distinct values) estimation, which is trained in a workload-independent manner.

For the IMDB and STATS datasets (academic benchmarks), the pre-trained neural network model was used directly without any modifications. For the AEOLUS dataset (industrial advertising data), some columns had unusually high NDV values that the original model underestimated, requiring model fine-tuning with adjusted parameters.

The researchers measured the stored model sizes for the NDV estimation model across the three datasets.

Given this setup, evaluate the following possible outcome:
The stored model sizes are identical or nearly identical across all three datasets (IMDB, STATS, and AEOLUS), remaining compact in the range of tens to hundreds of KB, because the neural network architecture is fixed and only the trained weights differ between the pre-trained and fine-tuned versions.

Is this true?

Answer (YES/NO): NO